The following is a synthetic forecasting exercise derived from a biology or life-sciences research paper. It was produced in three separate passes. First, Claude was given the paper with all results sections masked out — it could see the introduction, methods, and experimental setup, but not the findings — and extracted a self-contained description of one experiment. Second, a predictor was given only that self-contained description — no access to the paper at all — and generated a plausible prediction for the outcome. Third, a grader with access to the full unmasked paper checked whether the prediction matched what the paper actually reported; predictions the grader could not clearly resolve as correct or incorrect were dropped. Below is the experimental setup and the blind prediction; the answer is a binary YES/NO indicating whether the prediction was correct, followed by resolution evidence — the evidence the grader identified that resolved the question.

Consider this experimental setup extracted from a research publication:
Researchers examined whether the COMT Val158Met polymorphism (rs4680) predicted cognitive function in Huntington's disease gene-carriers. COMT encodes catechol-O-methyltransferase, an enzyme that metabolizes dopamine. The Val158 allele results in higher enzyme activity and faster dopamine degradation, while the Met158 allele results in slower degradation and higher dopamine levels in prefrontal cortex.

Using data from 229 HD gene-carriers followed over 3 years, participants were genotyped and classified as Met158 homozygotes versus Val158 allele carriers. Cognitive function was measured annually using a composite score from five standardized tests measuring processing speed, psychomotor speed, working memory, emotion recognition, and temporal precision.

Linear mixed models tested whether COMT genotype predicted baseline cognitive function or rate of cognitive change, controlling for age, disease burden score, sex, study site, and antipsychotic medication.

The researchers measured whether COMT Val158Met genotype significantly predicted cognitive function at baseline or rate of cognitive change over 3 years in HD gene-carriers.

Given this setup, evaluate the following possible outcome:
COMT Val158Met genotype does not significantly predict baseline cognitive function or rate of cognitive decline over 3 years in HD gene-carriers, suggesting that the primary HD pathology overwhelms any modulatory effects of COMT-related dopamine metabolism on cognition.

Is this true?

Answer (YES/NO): YES